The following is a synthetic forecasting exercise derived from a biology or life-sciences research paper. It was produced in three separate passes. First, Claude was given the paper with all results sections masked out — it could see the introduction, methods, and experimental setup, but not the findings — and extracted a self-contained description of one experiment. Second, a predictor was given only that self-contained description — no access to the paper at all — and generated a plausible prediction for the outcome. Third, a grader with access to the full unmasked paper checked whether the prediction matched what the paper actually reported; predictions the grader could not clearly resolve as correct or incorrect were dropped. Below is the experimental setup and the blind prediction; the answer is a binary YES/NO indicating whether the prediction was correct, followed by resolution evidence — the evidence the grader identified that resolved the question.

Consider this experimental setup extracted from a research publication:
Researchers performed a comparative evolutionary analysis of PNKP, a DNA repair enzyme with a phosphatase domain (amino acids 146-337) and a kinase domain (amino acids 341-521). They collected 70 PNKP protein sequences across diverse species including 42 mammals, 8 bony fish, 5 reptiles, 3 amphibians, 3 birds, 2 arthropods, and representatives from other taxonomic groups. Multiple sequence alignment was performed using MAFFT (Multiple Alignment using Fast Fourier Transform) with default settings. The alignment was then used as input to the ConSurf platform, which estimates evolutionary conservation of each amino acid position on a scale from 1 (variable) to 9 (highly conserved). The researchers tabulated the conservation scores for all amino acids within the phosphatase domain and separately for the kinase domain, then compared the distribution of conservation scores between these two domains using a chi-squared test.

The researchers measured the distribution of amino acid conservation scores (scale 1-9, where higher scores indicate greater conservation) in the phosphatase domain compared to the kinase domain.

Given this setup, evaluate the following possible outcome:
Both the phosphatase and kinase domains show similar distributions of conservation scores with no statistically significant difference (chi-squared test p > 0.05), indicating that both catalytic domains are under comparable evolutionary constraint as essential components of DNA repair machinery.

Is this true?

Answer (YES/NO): NO